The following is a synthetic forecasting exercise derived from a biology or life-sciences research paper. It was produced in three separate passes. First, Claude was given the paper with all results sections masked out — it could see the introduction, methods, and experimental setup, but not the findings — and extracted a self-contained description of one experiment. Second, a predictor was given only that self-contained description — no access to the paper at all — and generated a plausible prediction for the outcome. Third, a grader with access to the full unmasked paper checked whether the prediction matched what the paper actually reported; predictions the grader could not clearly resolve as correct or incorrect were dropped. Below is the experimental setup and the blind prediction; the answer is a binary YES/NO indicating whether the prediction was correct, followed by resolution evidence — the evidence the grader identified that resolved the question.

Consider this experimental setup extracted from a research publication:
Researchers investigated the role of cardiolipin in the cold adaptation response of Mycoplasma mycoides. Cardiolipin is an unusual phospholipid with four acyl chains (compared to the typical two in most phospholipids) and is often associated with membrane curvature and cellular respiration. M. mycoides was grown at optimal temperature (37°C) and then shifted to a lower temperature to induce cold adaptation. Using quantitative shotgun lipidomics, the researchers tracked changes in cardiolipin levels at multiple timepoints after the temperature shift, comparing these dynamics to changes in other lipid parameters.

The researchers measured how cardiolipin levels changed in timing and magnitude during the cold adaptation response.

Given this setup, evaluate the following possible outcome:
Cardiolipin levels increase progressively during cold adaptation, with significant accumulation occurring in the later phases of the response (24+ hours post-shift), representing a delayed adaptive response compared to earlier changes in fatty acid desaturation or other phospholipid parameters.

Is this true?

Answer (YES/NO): NO